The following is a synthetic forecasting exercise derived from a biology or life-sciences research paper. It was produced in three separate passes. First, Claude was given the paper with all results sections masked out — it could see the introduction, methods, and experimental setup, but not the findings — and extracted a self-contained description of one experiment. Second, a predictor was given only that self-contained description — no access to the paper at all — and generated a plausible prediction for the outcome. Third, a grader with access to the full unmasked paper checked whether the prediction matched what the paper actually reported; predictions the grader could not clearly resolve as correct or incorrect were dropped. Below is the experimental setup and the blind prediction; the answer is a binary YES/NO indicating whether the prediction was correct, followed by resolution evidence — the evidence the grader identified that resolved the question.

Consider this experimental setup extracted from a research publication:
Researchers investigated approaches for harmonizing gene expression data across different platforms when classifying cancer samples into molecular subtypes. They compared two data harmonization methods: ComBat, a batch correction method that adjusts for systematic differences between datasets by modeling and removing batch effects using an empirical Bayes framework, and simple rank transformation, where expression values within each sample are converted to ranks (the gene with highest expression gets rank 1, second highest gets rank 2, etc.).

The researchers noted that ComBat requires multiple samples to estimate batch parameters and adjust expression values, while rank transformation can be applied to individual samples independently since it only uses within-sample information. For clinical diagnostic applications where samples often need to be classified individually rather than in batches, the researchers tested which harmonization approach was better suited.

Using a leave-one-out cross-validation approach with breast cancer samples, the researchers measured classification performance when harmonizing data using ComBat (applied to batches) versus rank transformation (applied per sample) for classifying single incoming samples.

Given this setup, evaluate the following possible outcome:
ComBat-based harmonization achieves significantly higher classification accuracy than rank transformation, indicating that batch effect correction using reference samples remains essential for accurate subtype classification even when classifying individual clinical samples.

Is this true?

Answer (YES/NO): NO